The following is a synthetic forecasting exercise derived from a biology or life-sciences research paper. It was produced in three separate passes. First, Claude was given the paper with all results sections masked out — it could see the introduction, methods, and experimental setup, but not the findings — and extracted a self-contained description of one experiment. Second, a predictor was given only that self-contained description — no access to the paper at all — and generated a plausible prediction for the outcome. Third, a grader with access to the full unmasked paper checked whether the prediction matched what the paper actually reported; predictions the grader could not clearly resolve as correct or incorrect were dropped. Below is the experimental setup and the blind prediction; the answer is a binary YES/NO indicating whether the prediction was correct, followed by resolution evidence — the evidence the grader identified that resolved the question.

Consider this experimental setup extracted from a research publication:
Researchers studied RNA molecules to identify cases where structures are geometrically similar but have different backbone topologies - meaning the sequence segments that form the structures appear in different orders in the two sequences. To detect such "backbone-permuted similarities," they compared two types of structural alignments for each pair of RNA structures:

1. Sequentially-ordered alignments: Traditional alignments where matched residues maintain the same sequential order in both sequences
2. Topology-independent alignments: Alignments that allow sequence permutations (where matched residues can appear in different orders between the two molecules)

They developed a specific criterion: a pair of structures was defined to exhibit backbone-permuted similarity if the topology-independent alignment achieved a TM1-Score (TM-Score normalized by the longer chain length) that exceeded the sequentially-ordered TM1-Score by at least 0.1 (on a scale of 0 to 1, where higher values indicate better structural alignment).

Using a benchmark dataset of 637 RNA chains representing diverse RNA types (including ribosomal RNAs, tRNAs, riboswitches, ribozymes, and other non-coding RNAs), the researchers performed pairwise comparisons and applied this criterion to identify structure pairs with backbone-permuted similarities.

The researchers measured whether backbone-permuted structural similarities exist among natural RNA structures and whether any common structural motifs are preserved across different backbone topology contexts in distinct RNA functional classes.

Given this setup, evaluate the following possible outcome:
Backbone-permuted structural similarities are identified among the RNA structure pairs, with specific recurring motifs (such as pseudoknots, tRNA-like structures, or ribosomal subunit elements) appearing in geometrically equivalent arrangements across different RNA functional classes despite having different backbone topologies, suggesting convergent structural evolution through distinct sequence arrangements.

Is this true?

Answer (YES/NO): YES